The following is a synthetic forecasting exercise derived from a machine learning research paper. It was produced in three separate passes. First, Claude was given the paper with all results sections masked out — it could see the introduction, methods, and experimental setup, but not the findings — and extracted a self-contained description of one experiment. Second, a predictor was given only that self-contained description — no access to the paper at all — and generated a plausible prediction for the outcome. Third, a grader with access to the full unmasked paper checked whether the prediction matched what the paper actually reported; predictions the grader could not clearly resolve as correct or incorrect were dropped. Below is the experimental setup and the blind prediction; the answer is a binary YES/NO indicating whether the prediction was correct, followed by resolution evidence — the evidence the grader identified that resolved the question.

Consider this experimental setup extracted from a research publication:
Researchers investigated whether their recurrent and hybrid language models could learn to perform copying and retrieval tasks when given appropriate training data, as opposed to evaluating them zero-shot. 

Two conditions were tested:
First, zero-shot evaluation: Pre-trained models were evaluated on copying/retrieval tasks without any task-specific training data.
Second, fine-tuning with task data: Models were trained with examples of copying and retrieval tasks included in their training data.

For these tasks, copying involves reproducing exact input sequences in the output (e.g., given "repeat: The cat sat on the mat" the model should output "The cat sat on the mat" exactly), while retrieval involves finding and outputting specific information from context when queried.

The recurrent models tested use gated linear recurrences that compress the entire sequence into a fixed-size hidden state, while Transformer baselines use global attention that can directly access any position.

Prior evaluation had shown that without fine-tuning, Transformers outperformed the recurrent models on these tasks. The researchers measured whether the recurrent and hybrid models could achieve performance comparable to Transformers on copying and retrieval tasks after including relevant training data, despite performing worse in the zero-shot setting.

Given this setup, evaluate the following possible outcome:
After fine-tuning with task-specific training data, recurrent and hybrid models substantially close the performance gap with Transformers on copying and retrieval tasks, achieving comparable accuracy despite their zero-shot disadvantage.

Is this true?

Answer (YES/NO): YES